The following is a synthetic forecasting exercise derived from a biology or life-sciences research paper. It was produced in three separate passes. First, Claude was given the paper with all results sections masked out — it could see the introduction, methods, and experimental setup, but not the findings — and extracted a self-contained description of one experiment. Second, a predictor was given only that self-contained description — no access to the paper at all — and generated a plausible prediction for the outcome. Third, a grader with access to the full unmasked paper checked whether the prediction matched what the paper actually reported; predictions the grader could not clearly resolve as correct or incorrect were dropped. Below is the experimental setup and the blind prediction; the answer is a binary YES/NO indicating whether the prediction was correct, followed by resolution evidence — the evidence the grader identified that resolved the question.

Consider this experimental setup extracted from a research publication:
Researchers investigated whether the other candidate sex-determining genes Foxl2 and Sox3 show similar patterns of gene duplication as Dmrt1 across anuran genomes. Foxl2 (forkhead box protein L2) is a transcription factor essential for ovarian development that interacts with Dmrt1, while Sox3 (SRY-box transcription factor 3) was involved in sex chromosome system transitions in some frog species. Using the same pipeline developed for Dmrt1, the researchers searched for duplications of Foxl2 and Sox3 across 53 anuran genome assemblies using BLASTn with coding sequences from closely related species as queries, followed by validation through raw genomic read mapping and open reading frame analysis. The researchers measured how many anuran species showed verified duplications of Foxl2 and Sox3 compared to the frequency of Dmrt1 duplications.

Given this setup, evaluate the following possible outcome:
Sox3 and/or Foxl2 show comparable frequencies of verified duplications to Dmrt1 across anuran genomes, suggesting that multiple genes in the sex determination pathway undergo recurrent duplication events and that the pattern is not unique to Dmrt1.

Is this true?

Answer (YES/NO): NO